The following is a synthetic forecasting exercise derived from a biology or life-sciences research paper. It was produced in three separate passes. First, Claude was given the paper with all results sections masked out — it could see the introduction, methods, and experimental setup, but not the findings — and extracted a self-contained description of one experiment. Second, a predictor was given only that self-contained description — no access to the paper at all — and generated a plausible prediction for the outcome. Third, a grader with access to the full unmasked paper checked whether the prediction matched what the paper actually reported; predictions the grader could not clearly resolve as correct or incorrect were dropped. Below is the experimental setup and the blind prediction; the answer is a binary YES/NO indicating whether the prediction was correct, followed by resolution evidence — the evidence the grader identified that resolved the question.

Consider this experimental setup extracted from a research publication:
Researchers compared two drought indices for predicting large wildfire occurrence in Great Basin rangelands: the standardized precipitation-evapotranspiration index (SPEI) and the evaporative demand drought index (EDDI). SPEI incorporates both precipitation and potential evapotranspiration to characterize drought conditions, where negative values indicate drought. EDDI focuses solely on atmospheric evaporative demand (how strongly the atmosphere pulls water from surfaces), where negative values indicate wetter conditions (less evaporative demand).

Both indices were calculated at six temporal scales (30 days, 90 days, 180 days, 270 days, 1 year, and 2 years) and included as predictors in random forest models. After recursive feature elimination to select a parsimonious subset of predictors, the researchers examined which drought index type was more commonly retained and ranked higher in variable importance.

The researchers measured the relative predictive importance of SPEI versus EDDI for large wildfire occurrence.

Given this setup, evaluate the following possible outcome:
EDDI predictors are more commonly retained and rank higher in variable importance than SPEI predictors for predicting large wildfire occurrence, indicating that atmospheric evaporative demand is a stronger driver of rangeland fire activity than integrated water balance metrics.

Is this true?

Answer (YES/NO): NO